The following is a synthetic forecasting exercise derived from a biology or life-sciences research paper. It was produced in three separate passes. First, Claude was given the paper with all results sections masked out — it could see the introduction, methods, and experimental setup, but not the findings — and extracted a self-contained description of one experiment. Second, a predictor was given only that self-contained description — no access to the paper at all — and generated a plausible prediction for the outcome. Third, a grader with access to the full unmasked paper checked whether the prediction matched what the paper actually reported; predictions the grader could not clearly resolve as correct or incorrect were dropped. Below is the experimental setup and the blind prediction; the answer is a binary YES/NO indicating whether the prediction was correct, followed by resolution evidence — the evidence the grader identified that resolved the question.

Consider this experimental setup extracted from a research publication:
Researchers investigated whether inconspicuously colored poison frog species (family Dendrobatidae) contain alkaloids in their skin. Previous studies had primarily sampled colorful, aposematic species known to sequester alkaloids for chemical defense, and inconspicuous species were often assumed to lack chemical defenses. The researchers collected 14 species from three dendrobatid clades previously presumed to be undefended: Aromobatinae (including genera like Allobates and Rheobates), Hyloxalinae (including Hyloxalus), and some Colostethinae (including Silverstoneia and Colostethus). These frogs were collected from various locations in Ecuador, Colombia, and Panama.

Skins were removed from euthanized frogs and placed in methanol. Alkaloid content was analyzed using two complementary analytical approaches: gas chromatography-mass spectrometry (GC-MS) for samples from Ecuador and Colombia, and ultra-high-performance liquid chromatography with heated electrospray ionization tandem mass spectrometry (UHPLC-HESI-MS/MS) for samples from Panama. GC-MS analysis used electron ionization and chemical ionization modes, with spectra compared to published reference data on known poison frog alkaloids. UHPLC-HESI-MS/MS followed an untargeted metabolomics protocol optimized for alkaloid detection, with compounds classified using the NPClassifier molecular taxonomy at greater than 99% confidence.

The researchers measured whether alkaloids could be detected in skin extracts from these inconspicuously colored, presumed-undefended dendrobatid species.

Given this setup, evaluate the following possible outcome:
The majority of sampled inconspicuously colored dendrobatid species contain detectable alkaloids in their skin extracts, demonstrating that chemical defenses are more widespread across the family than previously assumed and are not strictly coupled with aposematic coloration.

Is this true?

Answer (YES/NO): YES